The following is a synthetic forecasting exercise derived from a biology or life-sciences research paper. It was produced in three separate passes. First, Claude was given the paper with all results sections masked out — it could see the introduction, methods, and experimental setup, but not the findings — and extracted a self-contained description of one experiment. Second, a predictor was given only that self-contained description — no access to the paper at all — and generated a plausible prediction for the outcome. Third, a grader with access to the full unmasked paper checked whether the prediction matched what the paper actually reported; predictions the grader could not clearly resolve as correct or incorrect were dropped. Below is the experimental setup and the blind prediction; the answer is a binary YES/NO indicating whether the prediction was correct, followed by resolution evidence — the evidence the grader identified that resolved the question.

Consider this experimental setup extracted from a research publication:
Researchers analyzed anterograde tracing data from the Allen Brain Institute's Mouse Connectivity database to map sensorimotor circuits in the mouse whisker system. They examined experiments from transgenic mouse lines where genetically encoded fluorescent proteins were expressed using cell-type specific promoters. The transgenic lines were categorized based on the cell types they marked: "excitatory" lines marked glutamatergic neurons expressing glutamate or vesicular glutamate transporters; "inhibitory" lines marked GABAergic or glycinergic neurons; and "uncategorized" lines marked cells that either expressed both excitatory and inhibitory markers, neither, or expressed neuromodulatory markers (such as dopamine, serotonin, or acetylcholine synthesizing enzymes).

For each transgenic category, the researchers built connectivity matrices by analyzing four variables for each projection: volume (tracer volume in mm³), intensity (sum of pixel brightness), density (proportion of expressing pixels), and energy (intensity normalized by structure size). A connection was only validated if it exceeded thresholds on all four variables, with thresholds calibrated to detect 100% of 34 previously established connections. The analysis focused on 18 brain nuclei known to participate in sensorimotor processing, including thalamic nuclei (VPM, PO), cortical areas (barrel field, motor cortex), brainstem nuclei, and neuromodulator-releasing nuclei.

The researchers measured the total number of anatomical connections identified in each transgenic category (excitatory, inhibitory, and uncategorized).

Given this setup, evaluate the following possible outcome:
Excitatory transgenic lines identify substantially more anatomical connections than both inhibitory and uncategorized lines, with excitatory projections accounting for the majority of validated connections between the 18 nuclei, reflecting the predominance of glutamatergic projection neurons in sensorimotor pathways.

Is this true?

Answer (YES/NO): NO